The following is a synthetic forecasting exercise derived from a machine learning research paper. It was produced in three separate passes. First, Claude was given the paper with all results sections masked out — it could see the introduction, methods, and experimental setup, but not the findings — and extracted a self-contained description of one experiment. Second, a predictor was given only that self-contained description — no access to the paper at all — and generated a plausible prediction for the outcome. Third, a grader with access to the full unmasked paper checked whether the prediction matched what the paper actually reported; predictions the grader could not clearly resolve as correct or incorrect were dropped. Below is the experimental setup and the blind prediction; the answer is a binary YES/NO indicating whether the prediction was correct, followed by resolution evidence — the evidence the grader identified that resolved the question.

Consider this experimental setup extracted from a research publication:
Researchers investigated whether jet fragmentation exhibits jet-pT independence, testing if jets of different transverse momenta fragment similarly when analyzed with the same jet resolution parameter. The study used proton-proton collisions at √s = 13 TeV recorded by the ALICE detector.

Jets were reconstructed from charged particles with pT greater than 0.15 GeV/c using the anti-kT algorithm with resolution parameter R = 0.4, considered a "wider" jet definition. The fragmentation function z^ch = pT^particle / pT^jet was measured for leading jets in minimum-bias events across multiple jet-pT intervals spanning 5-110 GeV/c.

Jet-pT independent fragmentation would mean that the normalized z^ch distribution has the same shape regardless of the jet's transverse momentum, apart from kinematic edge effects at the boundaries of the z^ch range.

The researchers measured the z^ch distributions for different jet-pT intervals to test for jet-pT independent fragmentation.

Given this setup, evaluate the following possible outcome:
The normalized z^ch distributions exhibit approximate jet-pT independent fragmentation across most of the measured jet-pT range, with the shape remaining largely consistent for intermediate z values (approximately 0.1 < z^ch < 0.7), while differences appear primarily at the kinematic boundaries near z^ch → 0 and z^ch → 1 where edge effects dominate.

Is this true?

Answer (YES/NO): NO